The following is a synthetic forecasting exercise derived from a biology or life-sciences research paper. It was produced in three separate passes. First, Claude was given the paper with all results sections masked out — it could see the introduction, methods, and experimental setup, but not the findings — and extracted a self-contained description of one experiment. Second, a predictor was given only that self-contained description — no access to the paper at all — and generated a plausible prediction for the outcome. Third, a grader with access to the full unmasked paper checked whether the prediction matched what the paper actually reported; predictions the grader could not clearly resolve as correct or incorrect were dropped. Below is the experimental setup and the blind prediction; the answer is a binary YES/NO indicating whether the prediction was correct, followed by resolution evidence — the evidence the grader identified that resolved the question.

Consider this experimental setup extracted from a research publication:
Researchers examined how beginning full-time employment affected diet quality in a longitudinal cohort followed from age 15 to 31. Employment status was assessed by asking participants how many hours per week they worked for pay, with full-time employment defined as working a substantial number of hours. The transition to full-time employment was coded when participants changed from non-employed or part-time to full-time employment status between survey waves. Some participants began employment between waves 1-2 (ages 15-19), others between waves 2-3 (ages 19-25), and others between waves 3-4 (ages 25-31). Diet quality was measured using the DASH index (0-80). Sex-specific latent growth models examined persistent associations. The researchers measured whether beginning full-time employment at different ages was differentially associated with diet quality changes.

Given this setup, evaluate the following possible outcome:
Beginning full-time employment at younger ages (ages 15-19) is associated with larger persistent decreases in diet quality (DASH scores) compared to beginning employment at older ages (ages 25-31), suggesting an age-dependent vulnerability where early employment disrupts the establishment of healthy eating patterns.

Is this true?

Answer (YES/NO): NO